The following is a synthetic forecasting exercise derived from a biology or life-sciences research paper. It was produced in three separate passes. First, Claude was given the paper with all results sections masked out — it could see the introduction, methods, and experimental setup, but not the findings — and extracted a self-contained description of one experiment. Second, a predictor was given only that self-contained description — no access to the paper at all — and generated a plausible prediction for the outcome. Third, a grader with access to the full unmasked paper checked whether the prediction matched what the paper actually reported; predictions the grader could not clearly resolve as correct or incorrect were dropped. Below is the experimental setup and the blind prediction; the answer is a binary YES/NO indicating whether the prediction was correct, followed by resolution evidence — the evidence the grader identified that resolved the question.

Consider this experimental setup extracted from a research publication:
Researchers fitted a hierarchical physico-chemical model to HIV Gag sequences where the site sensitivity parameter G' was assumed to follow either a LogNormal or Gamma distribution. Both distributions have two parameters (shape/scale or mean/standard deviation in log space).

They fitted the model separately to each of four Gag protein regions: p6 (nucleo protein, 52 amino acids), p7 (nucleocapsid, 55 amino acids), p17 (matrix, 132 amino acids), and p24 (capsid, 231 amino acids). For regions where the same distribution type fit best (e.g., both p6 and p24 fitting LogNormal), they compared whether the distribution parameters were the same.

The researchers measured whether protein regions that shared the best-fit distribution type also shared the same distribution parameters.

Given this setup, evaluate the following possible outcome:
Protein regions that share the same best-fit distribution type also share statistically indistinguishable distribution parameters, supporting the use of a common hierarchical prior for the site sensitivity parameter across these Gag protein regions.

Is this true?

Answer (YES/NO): NO